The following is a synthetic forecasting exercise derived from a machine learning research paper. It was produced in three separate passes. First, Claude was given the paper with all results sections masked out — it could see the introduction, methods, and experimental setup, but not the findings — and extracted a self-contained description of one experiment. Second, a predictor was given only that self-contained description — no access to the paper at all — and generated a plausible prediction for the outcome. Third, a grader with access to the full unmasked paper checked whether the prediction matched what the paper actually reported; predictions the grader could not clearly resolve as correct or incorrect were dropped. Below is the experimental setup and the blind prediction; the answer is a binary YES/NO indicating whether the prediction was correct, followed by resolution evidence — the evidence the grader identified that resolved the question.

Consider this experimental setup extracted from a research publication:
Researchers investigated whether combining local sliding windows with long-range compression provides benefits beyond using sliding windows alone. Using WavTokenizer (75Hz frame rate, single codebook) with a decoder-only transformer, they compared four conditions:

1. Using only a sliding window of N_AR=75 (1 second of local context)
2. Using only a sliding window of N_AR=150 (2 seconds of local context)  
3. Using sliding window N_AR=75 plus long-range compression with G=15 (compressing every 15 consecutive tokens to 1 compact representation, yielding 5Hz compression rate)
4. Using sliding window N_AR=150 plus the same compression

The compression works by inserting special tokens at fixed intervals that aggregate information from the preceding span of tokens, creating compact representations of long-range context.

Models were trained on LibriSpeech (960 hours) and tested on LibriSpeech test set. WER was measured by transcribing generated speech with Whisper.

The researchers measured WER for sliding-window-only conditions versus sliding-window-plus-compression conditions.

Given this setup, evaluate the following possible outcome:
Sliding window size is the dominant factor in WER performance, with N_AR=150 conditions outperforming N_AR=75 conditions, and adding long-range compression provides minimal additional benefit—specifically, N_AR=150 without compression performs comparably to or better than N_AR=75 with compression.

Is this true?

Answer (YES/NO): NO